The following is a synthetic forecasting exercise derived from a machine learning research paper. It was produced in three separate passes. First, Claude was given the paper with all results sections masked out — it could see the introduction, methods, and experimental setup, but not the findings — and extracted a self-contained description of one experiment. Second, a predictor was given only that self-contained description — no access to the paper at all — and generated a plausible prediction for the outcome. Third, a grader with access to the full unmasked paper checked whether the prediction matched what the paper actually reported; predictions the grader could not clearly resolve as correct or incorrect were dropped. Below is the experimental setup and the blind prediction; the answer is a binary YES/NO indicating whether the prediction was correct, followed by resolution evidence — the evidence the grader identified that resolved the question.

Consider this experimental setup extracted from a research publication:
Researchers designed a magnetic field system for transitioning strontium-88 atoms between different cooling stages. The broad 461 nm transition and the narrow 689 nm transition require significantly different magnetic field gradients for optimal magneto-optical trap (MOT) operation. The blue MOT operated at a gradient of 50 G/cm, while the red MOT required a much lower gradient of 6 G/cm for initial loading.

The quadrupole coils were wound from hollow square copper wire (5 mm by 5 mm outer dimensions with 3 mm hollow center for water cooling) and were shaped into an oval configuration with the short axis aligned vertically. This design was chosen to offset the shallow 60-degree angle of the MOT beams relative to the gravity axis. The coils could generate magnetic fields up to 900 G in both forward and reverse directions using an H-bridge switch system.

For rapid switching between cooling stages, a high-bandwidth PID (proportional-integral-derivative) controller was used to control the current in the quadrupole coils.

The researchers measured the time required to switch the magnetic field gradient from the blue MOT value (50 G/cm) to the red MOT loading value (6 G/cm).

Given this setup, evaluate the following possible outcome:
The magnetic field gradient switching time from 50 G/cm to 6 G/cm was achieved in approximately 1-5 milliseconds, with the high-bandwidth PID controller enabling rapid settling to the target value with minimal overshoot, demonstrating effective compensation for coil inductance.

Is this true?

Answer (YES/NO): NO